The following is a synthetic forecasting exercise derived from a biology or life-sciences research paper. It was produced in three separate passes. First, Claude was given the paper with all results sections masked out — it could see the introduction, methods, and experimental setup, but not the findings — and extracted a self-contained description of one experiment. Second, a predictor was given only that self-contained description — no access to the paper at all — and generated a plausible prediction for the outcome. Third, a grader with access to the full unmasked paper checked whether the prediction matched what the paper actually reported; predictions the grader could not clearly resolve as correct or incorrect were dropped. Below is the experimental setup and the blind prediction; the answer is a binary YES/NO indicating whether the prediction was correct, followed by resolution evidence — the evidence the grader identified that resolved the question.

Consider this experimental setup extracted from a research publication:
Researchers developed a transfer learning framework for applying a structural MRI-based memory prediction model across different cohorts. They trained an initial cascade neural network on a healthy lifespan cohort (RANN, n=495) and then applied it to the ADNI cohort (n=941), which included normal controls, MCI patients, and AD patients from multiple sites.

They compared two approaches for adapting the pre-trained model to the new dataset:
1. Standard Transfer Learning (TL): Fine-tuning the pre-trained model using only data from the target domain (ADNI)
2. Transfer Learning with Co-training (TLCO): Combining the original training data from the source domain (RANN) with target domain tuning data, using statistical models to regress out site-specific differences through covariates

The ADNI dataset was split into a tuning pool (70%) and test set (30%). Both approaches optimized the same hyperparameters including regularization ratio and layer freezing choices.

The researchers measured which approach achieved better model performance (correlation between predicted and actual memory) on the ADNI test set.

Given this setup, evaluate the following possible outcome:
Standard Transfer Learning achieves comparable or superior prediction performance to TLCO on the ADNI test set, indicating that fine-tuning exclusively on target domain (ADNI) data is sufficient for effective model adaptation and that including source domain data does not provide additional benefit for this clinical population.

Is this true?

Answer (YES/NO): YES